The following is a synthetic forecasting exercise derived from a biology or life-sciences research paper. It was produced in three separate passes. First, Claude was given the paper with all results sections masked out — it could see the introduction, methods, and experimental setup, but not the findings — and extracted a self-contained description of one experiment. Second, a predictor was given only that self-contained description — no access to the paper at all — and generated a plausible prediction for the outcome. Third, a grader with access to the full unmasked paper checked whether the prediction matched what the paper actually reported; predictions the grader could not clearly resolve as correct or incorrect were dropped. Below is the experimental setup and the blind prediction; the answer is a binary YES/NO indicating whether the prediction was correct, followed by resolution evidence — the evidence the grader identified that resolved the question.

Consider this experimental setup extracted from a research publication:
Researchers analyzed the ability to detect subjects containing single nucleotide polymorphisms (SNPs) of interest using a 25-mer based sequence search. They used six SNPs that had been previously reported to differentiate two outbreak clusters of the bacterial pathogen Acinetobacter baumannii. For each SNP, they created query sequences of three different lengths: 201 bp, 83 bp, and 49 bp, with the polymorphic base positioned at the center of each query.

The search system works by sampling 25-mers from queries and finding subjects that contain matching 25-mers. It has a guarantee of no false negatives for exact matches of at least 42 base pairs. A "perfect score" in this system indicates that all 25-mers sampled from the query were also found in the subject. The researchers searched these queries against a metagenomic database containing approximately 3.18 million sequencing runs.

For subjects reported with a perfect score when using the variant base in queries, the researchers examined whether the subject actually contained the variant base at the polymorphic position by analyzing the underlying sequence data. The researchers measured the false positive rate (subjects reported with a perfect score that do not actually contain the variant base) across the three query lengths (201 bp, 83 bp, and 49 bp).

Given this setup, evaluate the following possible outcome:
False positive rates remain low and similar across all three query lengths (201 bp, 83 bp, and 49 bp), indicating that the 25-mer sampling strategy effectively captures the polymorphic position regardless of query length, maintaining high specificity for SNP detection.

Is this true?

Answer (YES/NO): NO